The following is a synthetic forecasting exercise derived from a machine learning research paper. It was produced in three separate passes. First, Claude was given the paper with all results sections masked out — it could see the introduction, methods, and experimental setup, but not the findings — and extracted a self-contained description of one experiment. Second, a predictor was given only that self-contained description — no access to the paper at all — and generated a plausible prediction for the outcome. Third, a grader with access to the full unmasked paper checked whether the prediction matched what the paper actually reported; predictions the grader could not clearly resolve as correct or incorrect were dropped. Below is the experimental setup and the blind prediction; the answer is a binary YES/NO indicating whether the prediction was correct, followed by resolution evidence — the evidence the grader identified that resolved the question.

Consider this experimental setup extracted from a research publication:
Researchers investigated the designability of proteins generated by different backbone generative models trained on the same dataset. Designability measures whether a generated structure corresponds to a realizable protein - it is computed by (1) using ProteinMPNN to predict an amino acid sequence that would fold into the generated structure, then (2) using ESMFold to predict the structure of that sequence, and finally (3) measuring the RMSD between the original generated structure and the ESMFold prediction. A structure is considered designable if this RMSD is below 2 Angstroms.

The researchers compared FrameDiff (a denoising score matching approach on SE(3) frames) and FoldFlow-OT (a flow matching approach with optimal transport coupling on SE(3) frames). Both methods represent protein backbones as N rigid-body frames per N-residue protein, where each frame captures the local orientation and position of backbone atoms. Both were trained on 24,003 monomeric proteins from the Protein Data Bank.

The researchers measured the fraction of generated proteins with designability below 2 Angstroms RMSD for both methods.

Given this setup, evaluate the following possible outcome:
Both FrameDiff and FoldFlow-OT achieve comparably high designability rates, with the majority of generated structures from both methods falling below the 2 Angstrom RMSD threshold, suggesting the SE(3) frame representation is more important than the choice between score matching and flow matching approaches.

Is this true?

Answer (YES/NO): NO